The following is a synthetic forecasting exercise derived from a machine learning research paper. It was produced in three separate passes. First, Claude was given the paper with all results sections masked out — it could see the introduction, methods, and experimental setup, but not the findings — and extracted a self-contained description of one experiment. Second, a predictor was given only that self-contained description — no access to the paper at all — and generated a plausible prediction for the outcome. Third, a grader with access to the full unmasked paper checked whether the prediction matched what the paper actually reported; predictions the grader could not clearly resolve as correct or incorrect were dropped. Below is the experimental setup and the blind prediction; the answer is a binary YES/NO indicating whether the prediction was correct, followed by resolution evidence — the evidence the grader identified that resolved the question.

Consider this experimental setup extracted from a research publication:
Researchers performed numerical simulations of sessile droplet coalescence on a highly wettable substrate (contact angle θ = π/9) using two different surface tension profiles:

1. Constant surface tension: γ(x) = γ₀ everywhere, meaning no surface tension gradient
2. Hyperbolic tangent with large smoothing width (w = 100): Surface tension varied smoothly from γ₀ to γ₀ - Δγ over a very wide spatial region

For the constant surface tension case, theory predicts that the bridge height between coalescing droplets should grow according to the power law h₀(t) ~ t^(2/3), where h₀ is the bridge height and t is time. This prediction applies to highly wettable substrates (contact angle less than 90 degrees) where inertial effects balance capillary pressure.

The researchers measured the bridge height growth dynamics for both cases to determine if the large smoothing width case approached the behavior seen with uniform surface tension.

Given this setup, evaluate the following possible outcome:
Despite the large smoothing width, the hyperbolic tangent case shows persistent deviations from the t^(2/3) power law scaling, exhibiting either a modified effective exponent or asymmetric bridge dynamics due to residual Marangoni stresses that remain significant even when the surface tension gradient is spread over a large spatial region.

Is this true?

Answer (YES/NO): NO